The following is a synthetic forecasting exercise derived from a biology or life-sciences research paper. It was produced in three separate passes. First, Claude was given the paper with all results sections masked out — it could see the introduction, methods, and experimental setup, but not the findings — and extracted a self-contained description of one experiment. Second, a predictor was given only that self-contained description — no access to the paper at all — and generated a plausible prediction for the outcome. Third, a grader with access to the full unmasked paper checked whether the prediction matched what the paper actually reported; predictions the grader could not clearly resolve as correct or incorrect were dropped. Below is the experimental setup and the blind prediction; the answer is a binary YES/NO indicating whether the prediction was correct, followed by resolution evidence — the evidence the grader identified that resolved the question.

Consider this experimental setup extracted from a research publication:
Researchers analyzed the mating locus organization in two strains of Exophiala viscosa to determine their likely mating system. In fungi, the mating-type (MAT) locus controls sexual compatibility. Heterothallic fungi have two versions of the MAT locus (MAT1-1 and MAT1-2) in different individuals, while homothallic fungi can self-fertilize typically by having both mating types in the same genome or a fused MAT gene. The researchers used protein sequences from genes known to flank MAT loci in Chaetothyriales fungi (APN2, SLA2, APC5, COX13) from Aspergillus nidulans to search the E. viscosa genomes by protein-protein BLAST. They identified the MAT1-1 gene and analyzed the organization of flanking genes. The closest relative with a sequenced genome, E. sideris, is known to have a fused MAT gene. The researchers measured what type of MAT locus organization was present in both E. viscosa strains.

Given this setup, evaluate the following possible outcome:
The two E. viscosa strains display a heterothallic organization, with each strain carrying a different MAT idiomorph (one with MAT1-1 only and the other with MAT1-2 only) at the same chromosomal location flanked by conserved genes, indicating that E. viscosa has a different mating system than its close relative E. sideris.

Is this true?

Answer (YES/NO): NO